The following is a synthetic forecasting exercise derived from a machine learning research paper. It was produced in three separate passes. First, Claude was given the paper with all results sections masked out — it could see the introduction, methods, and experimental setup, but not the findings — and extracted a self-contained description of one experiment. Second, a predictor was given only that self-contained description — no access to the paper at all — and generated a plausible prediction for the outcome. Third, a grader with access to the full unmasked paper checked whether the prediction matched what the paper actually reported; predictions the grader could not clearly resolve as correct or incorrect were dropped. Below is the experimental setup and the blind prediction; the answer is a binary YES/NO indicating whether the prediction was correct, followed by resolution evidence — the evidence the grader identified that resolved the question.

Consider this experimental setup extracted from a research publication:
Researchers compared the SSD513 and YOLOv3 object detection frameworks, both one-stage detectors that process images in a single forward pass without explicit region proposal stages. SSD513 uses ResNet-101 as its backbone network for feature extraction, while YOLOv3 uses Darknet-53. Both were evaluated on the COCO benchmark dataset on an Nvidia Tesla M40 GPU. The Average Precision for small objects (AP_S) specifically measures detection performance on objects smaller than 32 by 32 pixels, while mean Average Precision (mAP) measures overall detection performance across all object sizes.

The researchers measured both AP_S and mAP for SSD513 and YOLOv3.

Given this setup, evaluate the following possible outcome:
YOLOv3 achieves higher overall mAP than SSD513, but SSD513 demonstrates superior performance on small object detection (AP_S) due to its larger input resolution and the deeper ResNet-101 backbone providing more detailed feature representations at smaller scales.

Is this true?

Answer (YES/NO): NO